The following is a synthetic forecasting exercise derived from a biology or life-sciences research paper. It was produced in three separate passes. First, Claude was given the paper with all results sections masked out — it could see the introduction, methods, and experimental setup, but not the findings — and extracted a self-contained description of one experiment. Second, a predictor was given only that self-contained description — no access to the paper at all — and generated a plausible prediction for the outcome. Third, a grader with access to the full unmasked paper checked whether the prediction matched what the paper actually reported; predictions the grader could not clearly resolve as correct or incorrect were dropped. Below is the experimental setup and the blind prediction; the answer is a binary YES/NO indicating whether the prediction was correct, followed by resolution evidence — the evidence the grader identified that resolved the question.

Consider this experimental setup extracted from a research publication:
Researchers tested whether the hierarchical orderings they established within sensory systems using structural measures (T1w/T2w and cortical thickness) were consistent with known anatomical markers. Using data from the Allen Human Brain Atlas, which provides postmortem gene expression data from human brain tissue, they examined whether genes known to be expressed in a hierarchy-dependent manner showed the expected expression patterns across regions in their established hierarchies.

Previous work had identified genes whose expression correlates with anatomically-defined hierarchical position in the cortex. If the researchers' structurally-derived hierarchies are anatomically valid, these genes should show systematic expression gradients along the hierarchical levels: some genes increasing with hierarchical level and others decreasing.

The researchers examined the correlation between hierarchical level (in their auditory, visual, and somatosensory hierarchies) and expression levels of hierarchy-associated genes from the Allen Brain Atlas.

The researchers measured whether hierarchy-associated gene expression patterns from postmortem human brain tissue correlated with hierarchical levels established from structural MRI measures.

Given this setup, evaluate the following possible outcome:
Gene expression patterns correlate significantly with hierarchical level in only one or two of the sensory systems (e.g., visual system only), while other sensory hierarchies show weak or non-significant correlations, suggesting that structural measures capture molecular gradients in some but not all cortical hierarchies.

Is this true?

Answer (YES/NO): NO